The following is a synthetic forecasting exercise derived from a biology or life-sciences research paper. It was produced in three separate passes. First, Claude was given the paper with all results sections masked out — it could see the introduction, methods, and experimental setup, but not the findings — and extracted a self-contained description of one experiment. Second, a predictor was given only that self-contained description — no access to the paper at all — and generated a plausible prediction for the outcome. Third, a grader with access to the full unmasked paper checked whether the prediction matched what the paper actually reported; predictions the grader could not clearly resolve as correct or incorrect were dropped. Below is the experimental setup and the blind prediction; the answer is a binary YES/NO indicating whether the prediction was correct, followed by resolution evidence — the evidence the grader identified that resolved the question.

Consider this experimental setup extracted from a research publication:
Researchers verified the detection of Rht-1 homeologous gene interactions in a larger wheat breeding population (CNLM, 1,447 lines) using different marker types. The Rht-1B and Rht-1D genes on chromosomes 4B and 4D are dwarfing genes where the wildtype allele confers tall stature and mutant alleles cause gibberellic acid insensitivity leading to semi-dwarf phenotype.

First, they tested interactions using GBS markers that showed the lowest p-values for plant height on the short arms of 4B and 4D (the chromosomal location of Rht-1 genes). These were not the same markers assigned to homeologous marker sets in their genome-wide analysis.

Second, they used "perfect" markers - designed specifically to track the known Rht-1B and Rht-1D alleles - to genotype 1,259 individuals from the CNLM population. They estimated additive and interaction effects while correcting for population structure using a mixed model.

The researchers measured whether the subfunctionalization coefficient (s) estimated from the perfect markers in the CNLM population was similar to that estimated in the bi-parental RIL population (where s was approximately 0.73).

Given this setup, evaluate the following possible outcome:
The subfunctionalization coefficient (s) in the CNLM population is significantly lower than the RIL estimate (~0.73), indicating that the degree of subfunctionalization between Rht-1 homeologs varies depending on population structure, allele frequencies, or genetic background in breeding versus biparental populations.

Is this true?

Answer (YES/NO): NO